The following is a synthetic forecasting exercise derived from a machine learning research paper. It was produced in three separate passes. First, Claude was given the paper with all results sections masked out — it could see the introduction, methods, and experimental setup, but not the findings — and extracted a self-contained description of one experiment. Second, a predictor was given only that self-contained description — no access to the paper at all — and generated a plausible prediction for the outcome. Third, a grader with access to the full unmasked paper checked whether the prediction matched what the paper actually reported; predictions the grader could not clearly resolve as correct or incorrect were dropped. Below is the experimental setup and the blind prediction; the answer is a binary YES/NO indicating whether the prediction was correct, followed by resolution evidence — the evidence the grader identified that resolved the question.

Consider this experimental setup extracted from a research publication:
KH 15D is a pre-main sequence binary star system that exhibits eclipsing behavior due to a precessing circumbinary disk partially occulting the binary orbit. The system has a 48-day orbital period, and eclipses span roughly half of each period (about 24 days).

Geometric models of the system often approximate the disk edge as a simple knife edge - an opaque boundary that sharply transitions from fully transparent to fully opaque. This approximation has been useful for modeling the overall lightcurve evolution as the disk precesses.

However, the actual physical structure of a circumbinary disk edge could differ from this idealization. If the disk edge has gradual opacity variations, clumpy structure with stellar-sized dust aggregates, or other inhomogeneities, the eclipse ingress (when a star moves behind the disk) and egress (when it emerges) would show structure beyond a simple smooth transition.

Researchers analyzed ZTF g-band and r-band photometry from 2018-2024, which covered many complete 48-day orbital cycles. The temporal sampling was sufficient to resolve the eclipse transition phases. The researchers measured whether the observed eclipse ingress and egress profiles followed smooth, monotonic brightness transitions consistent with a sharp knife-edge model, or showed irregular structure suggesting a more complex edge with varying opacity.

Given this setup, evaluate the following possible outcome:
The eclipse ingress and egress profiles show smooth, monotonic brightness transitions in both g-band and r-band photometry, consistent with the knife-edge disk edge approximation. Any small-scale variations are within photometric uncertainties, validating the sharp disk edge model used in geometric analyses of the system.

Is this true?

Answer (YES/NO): NO